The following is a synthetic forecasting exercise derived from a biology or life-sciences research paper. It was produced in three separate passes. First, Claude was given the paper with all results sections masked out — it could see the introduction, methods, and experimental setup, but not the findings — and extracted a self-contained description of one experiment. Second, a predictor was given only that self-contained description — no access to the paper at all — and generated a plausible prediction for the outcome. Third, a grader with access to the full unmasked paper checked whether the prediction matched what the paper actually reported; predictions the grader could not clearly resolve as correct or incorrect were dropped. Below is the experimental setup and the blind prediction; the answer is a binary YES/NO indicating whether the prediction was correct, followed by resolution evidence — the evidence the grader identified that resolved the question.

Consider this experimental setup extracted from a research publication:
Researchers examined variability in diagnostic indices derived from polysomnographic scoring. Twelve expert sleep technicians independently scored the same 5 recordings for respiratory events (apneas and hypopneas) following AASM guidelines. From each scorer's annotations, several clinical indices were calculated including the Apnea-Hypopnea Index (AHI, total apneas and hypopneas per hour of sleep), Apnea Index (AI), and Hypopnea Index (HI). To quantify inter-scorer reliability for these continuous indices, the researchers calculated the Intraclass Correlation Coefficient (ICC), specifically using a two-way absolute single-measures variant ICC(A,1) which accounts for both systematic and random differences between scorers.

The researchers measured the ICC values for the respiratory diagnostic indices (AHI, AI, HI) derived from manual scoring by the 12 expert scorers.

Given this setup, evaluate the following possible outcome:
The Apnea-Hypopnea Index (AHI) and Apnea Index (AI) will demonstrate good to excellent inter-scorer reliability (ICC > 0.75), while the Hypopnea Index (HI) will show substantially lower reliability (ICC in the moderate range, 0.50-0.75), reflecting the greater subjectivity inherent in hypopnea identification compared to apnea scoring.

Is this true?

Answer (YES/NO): YES